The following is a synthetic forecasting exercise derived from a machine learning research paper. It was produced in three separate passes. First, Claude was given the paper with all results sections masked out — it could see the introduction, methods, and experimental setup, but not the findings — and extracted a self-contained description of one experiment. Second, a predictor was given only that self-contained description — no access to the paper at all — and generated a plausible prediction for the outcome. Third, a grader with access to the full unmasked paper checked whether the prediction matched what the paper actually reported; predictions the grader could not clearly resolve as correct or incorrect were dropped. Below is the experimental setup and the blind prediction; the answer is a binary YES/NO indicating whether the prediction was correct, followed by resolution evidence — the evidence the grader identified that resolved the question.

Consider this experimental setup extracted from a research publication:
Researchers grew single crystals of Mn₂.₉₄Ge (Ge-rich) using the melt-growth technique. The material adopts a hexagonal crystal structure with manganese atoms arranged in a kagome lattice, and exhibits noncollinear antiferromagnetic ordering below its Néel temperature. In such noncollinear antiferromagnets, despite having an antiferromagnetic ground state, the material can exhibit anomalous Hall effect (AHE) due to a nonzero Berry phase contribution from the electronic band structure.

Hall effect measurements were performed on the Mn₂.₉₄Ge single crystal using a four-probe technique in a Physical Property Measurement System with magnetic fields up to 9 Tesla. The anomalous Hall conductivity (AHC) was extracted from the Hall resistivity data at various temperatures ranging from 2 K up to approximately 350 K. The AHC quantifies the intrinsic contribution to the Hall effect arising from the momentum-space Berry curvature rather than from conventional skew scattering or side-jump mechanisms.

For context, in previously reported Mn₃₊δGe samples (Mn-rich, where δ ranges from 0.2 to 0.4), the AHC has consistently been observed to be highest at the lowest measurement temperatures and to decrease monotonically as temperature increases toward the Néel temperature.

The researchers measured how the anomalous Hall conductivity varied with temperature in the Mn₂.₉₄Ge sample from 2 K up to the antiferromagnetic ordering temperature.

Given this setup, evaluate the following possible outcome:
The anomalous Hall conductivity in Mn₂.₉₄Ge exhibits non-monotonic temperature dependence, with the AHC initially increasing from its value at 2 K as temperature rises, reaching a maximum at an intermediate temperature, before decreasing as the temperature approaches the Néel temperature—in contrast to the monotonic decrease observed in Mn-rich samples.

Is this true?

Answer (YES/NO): YES